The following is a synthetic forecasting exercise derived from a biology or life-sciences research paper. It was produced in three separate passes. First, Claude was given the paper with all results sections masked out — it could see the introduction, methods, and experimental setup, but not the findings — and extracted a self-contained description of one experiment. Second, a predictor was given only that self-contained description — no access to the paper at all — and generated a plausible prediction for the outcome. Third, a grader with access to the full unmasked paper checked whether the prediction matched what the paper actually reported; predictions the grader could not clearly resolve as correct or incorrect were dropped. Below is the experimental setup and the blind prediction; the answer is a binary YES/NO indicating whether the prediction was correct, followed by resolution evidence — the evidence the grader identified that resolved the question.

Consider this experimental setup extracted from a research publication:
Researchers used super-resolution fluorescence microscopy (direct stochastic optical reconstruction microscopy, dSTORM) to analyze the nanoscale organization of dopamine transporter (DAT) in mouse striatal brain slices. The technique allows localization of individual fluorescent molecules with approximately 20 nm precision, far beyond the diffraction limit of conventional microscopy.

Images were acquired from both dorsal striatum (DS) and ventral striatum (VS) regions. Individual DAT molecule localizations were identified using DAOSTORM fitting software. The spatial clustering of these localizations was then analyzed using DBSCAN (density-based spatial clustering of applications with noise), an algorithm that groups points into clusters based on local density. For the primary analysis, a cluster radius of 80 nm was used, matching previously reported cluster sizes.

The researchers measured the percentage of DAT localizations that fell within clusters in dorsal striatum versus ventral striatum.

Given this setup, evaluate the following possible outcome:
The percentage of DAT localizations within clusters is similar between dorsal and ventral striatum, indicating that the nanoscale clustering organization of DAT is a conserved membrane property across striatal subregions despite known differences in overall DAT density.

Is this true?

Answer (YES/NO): NO